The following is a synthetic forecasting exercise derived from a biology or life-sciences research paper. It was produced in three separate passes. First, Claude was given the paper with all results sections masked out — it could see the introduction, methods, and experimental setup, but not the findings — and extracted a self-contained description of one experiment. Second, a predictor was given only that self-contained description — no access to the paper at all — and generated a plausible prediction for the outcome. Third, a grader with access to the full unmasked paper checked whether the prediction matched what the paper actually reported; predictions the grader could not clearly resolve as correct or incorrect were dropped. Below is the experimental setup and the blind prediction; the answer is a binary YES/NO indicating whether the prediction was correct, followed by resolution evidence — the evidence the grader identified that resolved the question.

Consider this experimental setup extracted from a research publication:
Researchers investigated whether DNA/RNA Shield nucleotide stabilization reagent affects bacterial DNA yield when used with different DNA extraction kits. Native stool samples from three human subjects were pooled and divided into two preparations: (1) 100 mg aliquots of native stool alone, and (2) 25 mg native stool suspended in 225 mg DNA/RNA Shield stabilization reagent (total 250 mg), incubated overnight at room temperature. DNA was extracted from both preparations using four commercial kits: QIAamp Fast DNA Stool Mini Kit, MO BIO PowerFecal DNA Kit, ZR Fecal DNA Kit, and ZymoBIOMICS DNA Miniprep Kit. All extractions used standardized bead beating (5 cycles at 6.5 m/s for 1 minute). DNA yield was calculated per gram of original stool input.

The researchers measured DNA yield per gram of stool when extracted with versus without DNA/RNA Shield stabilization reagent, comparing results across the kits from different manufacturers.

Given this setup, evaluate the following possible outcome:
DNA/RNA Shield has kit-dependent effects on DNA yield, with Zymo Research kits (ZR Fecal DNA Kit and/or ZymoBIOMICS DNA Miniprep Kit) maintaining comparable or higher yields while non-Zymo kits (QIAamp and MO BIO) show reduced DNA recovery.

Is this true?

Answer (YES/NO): YES